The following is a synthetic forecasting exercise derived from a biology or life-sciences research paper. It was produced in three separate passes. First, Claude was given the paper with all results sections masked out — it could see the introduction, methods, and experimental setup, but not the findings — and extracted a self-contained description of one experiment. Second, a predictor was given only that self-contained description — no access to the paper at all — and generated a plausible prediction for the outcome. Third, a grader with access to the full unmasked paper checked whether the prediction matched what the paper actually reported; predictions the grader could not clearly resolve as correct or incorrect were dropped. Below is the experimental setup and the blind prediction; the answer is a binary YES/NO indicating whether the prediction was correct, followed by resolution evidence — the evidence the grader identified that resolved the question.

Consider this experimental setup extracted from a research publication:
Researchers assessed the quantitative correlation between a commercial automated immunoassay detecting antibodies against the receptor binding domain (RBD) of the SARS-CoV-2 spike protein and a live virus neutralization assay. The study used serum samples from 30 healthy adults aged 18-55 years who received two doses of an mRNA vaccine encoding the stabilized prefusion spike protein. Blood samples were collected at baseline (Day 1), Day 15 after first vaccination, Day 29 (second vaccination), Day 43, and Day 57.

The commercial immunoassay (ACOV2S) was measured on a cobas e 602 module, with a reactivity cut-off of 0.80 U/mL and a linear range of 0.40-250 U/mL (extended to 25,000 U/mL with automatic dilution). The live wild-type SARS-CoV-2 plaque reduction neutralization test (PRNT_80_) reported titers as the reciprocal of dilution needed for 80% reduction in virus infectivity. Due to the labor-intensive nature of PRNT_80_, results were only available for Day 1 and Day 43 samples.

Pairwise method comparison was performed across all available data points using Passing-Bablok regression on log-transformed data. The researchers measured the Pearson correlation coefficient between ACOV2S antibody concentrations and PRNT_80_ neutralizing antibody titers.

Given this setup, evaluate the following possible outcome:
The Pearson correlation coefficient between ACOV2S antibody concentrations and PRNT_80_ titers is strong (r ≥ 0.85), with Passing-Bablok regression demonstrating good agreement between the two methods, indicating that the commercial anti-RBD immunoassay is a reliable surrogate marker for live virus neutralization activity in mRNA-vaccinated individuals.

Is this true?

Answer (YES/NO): NO